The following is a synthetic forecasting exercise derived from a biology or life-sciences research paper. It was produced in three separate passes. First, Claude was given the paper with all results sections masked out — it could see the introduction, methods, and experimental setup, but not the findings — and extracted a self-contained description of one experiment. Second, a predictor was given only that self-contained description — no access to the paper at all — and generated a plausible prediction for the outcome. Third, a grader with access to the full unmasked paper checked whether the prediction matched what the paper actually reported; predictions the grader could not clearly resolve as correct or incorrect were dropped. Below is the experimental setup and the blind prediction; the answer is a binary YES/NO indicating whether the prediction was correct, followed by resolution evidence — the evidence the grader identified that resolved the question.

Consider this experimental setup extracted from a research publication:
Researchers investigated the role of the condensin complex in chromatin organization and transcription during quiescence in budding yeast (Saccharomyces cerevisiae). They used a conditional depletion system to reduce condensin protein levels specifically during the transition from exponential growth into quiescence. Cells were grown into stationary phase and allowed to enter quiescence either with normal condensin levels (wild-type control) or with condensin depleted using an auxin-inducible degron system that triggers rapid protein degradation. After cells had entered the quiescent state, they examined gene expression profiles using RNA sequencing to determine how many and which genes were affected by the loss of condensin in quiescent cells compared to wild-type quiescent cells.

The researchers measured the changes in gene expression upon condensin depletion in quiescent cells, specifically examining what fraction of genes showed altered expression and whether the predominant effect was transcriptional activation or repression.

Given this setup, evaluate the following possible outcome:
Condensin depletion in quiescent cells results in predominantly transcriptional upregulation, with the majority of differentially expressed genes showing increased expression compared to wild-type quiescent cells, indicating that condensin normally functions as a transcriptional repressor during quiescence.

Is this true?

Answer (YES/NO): YES